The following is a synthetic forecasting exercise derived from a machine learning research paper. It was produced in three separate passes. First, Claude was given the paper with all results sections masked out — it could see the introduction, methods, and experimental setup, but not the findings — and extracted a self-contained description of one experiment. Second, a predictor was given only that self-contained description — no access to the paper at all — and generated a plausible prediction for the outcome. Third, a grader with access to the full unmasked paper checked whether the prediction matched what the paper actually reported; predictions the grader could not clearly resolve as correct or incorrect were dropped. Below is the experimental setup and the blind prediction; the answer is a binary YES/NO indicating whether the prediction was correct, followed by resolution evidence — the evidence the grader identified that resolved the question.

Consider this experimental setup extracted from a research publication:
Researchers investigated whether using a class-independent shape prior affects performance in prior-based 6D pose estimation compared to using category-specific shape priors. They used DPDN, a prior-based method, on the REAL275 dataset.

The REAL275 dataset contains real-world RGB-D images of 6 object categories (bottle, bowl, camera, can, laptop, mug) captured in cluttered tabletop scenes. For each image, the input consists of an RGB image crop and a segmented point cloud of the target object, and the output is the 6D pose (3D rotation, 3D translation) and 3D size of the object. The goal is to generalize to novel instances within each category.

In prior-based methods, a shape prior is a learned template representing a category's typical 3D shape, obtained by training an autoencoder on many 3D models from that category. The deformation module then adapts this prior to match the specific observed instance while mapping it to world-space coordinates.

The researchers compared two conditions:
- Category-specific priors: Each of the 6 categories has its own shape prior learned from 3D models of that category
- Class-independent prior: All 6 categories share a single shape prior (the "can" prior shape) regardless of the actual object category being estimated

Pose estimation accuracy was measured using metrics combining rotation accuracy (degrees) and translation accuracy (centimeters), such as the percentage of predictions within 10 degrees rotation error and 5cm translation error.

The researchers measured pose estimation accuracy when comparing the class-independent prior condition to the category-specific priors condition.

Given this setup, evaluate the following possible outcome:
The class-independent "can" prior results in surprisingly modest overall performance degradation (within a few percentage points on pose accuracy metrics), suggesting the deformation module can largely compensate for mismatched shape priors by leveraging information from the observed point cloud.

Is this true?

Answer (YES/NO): YES